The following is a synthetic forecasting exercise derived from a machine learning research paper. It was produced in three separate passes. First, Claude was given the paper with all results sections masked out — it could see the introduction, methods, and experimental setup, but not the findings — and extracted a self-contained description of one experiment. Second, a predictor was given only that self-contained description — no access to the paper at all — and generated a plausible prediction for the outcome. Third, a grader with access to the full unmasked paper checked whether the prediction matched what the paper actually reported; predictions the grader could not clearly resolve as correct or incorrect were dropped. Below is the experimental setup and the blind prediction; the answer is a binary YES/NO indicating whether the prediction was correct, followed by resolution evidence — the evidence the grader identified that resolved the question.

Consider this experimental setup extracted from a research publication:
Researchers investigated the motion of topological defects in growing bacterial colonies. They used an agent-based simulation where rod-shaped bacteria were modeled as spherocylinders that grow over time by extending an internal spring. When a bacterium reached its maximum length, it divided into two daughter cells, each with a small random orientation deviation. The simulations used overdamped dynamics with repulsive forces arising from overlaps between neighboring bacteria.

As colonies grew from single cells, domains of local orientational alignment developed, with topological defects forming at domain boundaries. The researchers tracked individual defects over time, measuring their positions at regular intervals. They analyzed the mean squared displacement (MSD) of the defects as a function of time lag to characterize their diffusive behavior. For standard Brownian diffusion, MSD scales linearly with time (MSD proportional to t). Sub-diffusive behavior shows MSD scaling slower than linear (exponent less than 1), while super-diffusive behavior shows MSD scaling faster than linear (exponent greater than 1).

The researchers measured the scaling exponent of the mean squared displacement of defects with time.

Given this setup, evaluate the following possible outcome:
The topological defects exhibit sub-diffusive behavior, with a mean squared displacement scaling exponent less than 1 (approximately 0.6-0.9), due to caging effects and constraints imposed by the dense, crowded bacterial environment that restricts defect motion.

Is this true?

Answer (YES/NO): NO